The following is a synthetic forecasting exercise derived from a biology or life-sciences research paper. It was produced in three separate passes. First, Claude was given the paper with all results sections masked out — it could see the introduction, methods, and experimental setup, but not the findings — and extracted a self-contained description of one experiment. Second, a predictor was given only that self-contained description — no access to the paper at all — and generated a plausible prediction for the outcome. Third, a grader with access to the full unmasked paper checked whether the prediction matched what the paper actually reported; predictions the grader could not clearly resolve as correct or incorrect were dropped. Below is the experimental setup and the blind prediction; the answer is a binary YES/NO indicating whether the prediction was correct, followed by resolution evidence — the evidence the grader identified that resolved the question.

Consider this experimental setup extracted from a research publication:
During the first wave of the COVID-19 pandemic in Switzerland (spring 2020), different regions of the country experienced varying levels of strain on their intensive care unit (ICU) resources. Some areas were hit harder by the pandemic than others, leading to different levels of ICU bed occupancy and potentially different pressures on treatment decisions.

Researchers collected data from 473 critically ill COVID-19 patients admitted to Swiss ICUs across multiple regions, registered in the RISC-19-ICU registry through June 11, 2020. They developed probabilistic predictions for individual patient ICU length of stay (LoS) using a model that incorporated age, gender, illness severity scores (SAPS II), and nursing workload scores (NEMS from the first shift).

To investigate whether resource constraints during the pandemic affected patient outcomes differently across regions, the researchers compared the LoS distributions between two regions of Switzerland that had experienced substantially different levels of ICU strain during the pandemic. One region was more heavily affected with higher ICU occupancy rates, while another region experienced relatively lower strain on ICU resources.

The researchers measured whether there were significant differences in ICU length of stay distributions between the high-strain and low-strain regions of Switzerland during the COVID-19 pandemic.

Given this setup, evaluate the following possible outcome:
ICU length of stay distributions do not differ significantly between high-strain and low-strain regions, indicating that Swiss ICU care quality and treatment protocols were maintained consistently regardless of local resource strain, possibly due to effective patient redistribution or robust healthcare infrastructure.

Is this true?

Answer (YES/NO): YES